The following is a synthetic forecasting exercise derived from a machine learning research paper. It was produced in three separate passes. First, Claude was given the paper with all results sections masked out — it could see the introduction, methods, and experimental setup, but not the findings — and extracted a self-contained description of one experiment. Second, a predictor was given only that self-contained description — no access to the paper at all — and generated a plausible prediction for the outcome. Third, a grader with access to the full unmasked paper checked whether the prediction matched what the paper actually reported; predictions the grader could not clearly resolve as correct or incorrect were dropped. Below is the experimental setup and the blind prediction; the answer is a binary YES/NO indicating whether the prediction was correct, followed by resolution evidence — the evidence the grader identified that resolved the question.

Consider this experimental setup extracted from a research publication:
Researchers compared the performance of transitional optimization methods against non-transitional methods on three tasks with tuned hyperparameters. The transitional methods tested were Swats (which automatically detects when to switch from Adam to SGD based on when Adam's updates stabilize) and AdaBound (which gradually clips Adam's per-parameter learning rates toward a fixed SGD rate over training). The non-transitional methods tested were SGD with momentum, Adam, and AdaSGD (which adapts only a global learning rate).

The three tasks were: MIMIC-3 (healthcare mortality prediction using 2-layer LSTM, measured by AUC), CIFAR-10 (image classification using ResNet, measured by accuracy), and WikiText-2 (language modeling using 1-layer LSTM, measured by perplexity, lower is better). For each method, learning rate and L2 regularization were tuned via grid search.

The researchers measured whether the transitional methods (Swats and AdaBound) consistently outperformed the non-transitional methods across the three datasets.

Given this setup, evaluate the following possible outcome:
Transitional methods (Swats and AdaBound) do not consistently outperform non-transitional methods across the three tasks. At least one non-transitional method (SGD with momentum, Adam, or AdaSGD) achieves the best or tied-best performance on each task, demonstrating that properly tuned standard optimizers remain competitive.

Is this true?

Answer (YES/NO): NO